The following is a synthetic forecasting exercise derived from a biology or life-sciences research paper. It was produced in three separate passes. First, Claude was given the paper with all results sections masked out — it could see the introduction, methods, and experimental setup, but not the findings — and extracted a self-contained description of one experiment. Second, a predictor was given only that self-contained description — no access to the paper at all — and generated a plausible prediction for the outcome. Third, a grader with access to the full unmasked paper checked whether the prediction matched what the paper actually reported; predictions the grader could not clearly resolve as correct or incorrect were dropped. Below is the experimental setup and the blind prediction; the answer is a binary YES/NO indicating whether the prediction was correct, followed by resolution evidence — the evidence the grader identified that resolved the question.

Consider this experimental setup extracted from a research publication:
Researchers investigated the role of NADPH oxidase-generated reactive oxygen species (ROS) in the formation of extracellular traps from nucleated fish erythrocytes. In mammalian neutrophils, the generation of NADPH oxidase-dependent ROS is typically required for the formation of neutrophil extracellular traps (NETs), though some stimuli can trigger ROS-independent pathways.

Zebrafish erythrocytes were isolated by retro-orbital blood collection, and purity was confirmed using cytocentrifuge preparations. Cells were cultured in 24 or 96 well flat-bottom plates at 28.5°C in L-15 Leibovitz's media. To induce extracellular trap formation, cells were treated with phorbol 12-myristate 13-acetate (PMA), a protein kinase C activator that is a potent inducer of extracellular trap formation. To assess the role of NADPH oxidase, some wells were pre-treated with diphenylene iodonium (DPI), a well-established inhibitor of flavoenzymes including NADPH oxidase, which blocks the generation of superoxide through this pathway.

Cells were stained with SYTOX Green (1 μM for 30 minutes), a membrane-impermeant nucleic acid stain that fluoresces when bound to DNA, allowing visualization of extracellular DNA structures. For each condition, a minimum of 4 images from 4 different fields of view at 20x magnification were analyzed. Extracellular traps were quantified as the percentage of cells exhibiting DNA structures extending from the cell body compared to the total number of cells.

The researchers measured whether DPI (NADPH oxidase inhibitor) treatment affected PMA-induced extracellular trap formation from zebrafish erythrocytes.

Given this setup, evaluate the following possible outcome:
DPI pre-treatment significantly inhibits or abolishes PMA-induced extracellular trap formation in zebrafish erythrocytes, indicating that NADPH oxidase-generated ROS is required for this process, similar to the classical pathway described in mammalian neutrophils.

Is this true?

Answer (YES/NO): NO